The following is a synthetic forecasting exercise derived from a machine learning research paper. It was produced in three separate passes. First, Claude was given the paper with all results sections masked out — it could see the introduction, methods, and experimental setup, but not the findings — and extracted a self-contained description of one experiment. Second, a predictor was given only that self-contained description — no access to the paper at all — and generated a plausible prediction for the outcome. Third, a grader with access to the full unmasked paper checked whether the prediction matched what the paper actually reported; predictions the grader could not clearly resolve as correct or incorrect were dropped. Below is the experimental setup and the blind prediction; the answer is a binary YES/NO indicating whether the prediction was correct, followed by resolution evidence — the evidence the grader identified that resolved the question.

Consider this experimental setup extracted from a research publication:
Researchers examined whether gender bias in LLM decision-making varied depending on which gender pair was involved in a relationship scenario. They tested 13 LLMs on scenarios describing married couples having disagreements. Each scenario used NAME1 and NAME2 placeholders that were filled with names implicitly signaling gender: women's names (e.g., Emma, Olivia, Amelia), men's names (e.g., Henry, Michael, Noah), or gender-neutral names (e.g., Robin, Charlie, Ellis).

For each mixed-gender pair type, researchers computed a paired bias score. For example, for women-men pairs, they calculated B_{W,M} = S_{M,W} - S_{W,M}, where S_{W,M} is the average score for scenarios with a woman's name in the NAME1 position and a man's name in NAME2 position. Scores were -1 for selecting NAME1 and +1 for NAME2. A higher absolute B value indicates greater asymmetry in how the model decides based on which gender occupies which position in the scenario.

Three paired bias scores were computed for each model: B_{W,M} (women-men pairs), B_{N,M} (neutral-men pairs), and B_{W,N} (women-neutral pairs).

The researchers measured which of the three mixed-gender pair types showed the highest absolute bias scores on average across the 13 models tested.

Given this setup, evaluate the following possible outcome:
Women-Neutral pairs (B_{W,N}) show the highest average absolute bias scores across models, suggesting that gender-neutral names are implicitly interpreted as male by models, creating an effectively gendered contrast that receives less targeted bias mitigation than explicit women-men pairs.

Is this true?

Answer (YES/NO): NO